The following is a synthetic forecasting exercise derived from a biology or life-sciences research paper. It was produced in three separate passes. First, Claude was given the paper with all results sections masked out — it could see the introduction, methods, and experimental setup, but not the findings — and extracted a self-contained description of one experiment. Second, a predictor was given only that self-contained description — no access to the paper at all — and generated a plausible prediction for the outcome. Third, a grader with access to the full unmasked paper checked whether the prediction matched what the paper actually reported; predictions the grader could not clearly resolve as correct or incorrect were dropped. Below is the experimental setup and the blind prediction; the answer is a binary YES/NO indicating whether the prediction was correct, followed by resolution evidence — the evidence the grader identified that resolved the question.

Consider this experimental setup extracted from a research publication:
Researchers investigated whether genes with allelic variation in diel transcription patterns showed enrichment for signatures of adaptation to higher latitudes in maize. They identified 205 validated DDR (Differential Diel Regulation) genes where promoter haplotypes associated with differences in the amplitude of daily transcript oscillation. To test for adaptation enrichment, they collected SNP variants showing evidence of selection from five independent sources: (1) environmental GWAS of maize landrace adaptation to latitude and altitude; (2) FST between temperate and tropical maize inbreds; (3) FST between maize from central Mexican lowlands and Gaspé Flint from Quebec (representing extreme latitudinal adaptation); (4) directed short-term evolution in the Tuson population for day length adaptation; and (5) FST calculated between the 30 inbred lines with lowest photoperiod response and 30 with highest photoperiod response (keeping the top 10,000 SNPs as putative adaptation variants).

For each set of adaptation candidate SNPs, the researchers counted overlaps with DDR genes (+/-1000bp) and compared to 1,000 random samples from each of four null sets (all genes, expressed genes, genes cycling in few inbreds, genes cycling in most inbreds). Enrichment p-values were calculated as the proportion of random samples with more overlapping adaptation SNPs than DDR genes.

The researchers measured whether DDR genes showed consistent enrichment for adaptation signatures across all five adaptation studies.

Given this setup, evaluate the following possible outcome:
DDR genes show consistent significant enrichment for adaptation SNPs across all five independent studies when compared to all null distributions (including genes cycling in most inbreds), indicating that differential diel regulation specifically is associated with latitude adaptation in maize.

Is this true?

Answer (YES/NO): NO